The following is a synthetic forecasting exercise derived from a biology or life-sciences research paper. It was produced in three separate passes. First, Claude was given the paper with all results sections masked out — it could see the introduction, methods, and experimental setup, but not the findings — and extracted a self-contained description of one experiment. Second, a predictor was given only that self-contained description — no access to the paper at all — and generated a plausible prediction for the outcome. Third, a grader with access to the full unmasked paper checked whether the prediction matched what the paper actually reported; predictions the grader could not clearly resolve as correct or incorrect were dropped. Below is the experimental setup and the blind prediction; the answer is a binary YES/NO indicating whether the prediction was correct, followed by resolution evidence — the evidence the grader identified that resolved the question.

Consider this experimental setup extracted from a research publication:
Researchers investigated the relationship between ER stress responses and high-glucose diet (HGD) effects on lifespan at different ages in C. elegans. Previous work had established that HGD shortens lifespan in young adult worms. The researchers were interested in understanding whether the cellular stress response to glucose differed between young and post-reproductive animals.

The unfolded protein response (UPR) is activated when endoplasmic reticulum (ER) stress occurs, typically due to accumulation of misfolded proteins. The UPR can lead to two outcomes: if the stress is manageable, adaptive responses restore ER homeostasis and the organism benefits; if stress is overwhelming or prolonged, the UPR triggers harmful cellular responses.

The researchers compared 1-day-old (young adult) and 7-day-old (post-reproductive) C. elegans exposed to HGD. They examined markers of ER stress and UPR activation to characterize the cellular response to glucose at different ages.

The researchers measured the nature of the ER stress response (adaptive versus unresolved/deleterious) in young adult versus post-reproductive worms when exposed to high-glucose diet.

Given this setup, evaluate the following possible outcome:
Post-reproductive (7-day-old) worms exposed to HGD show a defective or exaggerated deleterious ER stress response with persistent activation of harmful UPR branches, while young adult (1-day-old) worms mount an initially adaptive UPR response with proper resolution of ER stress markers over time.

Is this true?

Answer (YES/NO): NO